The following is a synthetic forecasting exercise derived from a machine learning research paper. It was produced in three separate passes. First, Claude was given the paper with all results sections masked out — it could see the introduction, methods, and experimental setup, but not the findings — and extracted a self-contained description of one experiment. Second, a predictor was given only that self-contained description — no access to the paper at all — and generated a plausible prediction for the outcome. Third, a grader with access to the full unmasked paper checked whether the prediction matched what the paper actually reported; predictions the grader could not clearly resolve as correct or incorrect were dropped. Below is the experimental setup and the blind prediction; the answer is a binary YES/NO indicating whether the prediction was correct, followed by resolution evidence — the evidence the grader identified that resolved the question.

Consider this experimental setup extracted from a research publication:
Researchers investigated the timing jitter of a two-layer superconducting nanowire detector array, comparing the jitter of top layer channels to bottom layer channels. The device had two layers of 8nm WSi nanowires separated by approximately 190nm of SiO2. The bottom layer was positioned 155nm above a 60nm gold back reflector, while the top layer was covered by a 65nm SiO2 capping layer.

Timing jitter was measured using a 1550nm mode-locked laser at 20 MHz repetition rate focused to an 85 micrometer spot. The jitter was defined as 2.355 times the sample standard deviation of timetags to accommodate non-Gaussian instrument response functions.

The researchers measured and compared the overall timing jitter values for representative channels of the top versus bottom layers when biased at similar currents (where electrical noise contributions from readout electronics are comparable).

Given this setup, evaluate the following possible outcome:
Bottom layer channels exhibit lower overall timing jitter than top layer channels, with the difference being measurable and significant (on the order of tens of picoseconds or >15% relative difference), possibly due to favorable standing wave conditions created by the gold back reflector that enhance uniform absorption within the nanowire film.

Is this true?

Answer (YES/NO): NO